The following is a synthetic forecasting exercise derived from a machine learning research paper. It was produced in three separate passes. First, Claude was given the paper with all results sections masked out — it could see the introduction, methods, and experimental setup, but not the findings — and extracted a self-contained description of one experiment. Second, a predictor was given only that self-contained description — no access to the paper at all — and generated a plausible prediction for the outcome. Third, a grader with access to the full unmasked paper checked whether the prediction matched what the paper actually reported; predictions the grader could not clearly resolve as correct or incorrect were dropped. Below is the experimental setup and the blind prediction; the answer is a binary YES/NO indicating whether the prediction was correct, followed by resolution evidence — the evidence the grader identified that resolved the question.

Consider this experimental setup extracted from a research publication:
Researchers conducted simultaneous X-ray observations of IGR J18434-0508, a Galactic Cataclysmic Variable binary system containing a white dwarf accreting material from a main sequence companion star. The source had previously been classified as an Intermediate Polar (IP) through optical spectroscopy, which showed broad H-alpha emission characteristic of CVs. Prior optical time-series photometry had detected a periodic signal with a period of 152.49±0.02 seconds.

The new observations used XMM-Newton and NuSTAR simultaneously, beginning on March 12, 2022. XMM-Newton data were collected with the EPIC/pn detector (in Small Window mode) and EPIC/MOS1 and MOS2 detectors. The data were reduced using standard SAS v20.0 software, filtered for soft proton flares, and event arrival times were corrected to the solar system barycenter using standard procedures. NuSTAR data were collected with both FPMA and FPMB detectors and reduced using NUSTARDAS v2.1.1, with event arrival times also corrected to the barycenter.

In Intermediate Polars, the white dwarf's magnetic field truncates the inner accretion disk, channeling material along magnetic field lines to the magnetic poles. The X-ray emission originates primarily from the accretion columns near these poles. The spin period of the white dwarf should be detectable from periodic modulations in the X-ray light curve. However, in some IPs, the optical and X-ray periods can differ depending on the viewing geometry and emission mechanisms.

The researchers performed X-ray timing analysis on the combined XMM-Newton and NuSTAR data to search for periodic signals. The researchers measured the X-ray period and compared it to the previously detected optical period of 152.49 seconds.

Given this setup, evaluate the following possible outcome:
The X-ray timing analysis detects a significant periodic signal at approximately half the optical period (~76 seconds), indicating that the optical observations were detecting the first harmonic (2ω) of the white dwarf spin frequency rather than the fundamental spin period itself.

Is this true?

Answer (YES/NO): NO